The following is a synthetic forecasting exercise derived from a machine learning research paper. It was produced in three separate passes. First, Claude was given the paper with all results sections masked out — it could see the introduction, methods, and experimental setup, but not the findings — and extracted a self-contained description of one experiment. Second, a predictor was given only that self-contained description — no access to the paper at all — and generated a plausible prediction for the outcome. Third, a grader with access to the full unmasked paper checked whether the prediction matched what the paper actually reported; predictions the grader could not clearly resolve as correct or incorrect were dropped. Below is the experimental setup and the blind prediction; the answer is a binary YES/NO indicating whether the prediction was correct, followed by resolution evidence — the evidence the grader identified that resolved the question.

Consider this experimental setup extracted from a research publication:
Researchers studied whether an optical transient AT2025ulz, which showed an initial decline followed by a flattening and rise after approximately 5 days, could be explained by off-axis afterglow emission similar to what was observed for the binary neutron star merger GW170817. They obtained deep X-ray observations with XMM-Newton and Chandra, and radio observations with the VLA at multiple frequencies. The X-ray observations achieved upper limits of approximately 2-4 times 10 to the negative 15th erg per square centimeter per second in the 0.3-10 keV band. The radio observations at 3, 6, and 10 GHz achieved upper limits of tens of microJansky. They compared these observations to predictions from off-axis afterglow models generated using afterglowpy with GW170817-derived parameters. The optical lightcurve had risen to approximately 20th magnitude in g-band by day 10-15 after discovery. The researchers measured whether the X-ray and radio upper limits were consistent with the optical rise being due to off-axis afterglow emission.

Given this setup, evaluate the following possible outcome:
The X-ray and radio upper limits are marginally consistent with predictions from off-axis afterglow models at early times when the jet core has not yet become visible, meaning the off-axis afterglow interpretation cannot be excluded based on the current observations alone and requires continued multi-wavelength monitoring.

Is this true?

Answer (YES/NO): NO